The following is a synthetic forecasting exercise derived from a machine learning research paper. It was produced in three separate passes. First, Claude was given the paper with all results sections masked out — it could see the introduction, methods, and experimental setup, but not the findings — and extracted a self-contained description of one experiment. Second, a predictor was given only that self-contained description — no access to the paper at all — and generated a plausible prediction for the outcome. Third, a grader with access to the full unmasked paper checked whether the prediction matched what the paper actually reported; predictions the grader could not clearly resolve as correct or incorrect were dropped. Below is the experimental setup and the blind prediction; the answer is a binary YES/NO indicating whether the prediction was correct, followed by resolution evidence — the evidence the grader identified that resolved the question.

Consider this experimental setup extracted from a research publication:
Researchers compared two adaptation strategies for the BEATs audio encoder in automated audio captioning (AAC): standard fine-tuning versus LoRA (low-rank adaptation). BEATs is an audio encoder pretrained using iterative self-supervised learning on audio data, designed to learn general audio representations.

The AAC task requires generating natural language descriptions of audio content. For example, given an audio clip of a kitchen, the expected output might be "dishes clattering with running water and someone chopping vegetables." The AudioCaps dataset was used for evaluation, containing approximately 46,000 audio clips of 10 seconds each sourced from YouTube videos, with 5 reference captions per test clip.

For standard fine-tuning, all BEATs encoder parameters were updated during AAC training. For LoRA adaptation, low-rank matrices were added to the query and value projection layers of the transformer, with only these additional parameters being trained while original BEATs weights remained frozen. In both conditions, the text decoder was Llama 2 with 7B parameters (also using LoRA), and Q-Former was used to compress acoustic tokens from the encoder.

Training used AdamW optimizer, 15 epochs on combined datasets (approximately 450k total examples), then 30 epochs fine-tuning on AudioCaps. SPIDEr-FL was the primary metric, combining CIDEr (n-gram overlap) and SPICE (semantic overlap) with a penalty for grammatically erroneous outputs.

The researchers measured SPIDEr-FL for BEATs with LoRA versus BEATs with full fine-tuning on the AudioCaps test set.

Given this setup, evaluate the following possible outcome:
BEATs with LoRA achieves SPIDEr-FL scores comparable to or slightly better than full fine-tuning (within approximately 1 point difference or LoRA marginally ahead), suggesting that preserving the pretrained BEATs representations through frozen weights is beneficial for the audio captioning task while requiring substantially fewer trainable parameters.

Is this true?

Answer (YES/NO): YES